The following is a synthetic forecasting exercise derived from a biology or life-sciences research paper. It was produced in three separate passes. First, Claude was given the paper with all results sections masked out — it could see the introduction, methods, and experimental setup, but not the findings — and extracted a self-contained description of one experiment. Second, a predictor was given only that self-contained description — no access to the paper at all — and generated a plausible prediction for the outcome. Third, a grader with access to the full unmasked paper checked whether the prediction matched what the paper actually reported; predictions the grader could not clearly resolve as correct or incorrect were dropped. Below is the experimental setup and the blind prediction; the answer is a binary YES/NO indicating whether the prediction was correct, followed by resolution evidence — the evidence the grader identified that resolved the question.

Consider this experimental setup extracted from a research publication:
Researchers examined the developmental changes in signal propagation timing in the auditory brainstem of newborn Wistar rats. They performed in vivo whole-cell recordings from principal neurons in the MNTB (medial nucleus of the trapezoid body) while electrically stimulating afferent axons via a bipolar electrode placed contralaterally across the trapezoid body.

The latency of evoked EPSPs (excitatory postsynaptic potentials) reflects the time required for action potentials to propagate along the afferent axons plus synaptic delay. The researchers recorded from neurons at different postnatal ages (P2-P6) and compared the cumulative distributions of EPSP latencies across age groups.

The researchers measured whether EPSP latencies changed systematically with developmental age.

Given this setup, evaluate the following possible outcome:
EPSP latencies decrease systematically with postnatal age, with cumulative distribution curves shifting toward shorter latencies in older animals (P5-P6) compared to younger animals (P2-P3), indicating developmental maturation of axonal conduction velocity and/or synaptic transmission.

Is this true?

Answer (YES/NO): YES